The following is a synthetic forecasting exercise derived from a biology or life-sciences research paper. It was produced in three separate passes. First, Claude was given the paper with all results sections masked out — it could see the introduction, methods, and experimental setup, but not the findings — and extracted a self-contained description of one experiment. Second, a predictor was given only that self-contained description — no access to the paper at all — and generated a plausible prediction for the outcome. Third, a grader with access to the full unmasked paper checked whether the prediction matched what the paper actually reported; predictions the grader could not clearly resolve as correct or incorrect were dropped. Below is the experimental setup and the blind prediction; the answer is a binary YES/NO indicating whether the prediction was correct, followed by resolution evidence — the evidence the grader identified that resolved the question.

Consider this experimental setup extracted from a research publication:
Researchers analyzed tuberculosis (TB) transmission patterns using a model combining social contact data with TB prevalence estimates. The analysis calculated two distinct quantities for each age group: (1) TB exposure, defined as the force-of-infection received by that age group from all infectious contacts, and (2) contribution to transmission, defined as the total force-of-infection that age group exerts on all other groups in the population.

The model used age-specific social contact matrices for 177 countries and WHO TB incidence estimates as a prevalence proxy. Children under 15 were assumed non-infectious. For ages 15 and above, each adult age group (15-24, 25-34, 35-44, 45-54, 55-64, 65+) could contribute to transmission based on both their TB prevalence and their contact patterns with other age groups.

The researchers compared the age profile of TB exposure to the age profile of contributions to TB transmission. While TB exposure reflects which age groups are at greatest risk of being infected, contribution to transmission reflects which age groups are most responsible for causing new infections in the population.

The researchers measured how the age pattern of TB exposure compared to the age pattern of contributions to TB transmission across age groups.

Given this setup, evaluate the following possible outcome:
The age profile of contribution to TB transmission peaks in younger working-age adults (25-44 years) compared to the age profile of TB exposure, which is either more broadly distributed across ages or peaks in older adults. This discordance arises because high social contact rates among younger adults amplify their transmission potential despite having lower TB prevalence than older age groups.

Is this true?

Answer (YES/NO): NO